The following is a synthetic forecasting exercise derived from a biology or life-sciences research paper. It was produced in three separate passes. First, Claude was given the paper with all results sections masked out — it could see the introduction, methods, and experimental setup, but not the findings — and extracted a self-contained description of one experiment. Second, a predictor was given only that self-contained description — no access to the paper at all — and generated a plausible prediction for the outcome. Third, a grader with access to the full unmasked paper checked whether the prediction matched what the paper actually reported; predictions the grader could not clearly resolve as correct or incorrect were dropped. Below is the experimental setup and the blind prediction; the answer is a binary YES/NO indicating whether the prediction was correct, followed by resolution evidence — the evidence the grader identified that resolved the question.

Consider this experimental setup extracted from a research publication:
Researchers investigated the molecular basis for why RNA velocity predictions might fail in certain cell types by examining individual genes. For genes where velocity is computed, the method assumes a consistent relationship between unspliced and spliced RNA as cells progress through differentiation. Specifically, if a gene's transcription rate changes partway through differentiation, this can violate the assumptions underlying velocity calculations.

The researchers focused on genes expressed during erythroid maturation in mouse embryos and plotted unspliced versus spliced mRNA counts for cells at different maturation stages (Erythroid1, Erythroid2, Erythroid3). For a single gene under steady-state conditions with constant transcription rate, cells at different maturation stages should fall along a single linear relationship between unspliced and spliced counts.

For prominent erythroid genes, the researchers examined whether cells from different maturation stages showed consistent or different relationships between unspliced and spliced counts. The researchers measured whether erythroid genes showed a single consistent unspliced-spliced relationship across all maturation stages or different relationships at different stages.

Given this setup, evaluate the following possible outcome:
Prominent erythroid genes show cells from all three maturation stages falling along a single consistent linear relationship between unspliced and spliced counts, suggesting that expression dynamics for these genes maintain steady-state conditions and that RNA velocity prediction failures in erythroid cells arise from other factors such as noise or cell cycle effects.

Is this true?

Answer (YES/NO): NO